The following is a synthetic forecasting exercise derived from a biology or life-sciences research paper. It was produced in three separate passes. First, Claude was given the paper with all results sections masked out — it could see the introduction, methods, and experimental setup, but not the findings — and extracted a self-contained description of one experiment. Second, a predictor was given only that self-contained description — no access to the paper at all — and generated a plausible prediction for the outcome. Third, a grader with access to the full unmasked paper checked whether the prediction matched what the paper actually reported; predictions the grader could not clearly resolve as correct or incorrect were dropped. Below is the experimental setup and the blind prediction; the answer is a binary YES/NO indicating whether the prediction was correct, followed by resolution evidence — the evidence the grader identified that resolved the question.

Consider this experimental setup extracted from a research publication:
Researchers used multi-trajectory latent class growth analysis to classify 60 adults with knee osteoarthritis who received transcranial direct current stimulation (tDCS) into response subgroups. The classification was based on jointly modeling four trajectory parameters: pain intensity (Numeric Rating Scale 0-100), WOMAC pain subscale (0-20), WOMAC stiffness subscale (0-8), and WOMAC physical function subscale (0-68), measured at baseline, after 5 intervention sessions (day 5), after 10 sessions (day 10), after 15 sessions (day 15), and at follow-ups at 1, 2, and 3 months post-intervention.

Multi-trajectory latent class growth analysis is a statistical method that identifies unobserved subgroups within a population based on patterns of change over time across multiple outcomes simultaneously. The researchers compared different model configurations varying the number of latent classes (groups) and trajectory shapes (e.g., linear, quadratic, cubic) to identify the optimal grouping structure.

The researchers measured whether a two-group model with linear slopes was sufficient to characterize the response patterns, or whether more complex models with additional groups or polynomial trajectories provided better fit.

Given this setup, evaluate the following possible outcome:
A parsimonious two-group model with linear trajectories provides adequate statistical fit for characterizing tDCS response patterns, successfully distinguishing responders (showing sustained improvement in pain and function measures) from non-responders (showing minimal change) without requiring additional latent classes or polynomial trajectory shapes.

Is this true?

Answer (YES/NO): YES